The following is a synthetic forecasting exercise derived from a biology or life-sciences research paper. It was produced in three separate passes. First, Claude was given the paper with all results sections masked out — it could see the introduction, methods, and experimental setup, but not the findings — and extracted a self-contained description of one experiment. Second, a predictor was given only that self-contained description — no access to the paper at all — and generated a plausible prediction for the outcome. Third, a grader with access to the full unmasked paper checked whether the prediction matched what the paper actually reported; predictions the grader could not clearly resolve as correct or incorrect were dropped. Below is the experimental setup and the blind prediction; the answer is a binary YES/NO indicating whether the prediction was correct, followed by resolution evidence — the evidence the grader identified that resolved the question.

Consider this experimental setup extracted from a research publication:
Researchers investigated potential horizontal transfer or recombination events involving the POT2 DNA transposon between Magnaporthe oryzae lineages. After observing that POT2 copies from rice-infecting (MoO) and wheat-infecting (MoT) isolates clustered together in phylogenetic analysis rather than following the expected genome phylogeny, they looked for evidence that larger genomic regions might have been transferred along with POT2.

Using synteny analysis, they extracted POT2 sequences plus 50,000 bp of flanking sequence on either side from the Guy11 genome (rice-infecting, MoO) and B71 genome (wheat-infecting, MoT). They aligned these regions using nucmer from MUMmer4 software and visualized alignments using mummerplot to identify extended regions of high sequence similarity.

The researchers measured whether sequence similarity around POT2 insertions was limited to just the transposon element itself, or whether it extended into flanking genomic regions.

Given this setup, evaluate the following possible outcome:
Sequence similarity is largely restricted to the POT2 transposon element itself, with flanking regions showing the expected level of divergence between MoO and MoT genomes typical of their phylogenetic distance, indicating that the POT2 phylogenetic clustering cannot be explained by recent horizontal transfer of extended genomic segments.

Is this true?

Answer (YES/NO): YES